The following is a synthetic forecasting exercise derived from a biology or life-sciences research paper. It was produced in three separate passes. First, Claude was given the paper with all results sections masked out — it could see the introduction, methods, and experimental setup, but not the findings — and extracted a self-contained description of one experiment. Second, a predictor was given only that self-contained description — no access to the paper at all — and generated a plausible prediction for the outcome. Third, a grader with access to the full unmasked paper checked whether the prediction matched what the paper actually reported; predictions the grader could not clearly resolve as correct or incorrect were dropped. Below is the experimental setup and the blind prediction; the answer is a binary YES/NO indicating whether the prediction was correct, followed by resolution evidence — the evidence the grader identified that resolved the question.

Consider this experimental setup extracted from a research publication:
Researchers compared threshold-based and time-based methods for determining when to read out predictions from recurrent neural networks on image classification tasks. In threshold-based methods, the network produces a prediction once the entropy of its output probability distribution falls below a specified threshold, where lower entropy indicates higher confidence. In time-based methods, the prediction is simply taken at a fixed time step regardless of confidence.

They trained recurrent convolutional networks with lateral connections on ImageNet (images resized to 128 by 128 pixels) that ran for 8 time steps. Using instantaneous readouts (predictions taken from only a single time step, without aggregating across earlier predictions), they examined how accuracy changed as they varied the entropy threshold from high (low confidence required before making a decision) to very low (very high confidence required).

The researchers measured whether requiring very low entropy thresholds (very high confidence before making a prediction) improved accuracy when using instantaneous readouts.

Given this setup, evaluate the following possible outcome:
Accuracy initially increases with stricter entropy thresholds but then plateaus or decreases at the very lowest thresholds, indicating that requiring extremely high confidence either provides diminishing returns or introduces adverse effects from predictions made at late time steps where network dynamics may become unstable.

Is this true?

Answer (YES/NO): YES